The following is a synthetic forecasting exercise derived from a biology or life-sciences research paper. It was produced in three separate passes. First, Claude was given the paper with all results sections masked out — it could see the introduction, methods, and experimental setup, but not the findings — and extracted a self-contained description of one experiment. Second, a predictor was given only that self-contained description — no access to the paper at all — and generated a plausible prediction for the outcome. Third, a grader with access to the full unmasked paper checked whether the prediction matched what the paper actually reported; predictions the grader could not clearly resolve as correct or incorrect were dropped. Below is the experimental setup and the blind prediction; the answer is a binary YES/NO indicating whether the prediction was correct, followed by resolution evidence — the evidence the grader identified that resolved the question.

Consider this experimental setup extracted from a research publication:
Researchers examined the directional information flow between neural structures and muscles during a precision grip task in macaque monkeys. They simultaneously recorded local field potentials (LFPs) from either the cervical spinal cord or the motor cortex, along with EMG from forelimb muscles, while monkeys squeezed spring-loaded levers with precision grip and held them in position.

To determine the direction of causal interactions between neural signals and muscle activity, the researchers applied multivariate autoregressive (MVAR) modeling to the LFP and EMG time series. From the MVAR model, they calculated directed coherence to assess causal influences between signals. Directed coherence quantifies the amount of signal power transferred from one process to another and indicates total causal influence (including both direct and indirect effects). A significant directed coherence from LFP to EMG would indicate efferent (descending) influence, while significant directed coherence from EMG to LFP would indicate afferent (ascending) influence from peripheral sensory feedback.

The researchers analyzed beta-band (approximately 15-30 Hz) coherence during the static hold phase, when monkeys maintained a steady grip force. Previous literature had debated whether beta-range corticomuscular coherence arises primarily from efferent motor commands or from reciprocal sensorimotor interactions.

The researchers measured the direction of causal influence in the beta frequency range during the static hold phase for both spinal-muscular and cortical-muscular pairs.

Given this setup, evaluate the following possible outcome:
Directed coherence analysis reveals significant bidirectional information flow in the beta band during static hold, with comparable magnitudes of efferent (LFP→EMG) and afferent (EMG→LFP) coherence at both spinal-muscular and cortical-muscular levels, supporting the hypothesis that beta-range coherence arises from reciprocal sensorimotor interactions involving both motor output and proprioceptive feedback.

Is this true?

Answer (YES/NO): NO